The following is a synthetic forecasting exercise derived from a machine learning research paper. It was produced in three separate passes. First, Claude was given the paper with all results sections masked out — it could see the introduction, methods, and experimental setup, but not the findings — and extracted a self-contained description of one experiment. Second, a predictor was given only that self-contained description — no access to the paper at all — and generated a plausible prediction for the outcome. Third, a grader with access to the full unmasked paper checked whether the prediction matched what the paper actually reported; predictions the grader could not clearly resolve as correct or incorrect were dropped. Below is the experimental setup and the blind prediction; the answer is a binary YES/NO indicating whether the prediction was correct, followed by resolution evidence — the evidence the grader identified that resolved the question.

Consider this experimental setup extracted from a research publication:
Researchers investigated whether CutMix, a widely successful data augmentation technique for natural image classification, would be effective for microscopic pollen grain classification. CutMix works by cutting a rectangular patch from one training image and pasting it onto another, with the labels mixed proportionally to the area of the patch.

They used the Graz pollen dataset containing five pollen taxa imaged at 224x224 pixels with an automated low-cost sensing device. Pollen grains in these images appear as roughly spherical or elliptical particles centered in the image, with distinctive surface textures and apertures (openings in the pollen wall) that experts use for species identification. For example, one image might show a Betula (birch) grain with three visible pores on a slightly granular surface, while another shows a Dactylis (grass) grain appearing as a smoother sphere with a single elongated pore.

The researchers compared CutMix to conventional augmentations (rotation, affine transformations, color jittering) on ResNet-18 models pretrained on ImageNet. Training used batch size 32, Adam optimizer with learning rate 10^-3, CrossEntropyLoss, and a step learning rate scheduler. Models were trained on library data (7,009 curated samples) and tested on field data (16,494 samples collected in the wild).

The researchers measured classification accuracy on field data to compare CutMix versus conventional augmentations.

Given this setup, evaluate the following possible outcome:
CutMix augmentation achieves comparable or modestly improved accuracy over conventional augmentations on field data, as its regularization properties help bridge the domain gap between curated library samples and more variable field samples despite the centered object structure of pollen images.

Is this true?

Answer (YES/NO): NO